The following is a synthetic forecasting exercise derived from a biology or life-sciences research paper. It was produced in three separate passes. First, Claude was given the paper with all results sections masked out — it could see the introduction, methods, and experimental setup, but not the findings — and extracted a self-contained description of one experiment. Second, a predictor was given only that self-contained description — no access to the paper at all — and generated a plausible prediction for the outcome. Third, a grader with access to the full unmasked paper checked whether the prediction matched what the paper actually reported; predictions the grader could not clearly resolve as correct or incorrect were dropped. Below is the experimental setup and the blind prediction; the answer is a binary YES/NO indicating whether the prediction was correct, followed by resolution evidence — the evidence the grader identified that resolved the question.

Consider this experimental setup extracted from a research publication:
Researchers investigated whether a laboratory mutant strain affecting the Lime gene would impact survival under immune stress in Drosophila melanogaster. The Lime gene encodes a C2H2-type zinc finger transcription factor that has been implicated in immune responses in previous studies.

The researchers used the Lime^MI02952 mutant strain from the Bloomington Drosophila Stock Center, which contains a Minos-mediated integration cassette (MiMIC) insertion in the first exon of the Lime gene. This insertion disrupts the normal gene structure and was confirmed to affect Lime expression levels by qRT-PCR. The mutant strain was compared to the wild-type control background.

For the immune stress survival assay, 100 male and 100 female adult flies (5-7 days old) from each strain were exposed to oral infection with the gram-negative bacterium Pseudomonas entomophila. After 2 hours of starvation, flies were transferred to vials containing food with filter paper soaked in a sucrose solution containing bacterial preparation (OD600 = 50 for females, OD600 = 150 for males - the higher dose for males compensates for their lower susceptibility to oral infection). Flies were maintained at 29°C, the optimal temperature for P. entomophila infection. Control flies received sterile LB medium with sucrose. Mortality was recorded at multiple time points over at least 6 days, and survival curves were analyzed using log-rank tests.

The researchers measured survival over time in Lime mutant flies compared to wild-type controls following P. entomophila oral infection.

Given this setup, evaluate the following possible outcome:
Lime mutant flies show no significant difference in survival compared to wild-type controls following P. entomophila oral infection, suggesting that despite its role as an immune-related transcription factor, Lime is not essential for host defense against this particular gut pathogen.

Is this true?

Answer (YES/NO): NO